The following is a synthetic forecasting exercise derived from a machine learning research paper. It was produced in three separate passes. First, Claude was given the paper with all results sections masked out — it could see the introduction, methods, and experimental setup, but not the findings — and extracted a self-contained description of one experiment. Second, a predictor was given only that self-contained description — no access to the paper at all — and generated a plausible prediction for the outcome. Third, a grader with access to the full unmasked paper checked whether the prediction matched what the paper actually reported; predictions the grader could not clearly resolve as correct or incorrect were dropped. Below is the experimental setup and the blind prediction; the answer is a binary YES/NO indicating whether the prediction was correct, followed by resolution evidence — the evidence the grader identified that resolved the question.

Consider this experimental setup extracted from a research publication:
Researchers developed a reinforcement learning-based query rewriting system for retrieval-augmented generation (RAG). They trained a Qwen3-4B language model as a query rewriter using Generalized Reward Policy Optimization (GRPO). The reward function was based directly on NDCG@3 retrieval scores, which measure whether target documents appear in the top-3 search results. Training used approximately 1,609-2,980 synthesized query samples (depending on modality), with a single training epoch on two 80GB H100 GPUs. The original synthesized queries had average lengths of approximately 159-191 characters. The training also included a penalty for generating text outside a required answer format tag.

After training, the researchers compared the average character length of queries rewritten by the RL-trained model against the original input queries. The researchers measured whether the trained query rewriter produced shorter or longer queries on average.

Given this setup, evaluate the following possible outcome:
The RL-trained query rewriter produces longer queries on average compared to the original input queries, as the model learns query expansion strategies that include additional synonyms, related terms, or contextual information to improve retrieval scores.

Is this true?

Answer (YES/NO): YES